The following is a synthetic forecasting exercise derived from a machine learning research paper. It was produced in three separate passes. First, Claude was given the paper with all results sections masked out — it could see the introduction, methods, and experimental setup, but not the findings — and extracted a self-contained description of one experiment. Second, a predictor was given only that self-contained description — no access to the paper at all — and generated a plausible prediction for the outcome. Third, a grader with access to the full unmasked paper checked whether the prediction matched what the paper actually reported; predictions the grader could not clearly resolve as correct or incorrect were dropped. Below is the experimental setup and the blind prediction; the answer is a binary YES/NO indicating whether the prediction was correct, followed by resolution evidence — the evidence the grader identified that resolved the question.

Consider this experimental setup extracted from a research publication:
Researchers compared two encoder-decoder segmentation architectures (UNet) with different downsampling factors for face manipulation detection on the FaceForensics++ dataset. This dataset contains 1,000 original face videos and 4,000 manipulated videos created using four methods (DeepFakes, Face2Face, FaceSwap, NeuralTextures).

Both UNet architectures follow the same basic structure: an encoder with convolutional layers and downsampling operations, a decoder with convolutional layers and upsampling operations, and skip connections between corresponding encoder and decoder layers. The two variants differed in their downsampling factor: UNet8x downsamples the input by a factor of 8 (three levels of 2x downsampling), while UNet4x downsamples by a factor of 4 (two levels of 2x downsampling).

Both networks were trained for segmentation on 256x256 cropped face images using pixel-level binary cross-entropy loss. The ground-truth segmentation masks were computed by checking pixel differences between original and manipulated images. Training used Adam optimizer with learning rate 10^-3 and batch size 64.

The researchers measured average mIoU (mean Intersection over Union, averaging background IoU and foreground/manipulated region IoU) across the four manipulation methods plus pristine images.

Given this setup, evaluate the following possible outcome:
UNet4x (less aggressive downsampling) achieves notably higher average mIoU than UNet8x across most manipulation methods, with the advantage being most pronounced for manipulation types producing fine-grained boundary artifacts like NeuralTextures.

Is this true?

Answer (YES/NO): NO